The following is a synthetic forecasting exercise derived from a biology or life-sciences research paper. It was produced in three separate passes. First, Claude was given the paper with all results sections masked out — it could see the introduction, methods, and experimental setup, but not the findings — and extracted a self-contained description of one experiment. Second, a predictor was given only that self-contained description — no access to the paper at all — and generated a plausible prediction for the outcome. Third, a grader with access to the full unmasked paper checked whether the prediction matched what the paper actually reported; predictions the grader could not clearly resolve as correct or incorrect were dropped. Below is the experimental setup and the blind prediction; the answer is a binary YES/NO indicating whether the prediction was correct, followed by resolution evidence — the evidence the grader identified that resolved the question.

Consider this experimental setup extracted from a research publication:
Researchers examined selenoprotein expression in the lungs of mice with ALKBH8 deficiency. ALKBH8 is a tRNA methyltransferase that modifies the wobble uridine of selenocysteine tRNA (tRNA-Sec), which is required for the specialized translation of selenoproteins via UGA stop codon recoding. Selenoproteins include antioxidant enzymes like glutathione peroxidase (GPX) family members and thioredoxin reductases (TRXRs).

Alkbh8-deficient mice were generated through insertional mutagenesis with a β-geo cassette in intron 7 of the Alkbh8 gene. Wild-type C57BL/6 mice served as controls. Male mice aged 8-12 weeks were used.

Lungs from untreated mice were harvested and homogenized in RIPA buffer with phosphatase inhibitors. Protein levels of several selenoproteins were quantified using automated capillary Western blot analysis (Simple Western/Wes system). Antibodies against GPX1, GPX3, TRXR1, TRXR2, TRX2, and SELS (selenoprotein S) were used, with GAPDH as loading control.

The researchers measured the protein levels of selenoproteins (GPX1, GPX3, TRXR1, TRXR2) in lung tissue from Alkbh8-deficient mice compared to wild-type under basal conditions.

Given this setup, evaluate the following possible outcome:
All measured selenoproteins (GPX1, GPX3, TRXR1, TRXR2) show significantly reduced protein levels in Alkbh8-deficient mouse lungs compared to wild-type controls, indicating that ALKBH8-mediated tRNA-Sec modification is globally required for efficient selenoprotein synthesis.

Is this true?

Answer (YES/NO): NO